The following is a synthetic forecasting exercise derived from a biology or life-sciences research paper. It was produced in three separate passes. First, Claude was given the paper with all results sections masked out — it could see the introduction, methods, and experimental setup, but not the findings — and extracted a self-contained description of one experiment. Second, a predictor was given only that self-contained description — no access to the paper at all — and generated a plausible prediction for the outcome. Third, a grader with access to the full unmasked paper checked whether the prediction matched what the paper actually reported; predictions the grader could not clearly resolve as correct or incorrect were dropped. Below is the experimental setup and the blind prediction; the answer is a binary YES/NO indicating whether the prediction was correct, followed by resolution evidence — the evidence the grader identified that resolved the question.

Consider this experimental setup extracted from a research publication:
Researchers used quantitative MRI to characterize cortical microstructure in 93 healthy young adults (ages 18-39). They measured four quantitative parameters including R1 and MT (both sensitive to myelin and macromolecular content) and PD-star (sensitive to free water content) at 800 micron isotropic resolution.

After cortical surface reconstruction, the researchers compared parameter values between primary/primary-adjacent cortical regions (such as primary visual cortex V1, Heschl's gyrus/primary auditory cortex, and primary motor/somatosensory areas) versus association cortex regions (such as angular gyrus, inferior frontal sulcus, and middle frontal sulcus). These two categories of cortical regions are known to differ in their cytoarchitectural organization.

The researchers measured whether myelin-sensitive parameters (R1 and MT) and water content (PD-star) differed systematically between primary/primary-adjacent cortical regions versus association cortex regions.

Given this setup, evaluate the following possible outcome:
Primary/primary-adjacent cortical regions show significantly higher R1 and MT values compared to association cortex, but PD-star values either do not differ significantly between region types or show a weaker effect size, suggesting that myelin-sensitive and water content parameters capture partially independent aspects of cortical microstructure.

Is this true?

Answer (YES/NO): YES